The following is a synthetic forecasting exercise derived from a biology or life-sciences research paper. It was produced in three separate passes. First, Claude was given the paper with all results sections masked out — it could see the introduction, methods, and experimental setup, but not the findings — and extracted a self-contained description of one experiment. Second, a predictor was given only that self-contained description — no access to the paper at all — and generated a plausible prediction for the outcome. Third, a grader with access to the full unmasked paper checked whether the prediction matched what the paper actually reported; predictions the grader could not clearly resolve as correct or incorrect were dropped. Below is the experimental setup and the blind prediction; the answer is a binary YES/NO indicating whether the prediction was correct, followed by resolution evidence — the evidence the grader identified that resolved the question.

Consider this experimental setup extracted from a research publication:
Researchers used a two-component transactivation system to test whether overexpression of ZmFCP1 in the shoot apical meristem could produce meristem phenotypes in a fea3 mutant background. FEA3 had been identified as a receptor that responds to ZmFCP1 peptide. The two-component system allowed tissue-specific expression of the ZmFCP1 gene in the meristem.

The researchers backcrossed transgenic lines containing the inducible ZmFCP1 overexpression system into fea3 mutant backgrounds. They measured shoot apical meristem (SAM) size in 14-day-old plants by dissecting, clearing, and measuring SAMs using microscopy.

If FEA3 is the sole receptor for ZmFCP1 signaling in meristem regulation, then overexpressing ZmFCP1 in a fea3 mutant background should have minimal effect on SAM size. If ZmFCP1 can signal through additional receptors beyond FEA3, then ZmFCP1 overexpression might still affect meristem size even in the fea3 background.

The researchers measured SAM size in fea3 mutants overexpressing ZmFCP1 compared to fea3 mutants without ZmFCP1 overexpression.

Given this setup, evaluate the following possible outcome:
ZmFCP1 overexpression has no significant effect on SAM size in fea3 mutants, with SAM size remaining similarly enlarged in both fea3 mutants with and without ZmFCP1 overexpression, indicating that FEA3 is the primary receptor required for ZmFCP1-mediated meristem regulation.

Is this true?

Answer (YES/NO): NO